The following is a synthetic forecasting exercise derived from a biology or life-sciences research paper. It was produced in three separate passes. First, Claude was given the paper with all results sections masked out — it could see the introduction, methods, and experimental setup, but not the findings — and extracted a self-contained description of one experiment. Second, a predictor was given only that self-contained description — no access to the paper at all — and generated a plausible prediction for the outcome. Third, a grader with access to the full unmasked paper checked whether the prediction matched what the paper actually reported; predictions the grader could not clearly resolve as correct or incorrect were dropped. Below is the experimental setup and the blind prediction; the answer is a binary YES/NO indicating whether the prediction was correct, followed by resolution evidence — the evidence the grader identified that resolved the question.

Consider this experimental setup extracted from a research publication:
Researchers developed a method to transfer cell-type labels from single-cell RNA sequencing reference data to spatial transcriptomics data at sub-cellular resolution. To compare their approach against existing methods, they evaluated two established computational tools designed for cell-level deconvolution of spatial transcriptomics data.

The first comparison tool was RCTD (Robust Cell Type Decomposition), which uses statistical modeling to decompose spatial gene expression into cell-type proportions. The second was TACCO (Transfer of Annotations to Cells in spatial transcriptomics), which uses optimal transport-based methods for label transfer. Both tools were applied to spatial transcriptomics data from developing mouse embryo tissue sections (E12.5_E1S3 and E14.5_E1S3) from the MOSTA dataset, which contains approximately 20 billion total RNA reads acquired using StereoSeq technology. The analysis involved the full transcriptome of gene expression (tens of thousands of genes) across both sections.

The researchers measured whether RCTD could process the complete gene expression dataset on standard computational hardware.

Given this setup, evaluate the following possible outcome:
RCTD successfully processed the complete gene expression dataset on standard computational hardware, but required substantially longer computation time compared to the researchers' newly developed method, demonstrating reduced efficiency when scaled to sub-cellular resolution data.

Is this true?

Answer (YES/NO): NO